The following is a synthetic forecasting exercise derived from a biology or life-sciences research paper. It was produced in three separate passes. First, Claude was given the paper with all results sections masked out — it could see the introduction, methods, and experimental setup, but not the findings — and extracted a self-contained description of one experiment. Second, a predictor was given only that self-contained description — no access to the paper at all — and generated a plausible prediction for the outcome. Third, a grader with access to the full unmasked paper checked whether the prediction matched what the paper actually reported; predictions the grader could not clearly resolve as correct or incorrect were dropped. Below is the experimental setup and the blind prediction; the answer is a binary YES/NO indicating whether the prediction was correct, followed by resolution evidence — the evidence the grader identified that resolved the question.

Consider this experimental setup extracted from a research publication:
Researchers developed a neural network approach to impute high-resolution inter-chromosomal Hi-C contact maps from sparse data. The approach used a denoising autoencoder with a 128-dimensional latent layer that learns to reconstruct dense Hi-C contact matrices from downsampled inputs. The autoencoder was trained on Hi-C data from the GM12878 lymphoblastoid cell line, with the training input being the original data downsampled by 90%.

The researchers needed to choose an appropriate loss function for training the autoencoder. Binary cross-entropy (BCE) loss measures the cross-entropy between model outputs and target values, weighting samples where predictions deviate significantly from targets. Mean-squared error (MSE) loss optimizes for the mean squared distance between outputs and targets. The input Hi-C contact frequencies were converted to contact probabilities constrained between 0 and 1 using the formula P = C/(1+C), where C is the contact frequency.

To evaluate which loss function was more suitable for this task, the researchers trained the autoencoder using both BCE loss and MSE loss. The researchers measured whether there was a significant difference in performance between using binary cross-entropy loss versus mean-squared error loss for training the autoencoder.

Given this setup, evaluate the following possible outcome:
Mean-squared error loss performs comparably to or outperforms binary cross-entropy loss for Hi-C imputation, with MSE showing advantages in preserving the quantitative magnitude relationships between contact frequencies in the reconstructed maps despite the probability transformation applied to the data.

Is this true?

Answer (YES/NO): NO